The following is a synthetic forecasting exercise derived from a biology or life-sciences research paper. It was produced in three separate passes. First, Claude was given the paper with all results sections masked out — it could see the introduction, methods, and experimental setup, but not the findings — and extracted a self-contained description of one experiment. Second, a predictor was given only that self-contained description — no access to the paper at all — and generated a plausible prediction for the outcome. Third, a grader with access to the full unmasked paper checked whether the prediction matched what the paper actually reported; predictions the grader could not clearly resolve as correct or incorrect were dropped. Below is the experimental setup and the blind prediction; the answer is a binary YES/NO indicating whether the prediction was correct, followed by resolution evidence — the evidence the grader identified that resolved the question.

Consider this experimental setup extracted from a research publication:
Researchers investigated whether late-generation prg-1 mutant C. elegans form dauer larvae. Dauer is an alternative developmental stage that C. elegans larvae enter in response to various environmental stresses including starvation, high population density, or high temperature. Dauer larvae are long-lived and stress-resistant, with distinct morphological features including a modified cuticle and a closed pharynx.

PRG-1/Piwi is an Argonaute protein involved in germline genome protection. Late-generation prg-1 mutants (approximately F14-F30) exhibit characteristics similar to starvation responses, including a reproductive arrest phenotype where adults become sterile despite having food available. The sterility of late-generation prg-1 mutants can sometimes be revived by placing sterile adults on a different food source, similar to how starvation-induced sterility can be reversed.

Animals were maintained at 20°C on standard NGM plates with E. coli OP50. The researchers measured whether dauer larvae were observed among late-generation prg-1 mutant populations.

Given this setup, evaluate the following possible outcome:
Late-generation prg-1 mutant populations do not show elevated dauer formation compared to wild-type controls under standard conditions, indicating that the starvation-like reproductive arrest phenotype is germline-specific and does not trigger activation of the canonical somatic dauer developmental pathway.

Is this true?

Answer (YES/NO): YES